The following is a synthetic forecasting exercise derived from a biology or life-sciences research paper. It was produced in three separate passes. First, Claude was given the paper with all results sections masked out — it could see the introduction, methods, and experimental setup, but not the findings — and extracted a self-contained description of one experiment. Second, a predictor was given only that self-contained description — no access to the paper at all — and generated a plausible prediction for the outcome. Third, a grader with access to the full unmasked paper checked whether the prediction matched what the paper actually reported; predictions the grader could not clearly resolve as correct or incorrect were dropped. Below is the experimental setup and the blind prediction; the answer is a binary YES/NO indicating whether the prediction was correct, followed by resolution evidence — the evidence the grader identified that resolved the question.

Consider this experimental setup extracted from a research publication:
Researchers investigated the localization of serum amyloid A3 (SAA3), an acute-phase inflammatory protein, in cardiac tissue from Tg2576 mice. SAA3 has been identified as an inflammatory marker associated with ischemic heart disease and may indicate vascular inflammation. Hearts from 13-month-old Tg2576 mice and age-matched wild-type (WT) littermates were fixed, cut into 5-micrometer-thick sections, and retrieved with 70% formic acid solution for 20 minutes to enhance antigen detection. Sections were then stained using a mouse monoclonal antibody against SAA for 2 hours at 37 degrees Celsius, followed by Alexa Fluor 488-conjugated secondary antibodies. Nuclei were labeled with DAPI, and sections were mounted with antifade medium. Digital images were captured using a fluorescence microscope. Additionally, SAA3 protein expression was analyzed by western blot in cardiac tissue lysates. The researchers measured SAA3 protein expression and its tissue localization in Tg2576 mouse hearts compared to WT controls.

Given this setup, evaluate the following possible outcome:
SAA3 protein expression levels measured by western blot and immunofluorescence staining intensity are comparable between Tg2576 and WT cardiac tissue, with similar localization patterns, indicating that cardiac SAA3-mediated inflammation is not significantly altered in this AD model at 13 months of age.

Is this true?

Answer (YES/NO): NO